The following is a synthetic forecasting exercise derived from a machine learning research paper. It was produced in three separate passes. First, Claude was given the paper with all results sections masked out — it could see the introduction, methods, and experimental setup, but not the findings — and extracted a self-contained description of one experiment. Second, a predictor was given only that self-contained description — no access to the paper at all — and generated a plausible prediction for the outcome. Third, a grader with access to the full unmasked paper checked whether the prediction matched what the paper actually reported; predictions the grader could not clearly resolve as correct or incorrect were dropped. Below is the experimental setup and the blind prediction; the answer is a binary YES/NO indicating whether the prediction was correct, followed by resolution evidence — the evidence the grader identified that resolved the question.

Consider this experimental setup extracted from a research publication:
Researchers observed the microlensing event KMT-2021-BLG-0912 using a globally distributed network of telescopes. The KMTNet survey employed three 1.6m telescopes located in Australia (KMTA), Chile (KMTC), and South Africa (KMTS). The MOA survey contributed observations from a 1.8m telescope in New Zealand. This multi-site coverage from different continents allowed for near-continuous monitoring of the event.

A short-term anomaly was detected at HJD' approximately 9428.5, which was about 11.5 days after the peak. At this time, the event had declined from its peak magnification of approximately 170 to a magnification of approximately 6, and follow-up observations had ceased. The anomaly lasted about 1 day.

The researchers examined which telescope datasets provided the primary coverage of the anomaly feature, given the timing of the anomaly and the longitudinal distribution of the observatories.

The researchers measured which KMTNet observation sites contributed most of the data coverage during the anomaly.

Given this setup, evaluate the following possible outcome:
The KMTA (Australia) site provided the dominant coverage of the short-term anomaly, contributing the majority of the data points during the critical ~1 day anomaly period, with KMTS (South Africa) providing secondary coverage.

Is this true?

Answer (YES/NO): NO